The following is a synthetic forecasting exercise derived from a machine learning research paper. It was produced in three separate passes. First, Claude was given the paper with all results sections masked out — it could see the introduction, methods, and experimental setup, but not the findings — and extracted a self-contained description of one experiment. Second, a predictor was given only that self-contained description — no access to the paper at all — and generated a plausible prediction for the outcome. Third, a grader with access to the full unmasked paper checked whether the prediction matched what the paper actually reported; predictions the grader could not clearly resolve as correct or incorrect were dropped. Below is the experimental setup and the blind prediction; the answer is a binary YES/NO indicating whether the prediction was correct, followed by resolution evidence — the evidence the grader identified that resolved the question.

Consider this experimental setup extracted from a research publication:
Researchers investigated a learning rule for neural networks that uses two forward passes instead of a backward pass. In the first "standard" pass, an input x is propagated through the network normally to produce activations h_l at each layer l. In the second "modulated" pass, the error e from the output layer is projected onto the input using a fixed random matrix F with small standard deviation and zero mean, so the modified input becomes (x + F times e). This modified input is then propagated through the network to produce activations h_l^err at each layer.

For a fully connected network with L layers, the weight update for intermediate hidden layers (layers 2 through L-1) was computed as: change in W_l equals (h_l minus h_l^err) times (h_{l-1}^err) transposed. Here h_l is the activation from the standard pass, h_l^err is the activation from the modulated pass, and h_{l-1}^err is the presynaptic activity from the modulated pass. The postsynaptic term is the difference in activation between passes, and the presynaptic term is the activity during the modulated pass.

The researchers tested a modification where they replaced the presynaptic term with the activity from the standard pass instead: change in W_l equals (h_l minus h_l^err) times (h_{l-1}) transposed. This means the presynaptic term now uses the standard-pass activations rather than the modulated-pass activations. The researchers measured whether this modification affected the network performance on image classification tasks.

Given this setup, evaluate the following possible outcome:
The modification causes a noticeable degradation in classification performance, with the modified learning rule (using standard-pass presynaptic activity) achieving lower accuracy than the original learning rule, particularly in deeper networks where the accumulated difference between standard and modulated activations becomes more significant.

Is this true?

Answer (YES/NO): NO